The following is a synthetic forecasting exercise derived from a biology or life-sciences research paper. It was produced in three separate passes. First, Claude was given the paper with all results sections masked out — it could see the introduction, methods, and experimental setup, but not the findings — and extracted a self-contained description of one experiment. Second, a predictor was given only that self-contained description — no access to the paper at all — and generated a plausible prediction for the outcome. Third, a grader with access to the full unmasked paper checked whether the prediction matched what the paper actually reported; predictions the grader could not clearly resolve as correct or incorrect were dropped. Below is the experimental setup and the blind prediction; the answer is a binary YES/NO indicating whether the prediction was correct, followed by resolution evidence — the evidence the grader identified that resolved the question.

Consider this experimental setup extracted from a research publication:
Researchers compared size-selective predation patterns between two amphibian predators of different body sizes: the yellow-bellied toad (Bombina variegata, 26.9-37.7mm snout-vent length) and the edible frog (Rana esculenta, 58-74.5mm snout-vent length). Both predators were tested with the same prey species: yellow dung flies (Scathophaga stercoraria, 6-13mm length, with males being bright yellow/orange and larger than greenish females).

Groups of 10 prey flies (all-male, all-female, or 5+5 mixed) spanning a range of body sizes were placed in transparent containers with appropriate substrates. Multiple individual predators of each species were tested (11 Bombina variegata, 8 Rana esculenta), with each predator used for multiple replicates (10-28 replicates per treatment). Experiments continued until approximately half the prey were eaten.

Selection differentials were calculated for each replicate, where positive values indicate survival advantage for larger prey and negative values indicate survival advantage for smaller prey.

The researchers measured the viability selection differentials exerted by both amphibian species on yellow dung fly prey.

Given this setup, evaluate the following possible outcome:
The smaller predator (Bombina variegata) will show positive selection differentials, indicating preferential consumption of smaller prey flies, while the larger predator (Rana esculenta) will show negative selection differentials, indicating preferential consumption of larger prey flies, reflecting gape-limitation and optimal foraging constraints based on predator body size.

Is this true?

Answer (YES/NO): NO